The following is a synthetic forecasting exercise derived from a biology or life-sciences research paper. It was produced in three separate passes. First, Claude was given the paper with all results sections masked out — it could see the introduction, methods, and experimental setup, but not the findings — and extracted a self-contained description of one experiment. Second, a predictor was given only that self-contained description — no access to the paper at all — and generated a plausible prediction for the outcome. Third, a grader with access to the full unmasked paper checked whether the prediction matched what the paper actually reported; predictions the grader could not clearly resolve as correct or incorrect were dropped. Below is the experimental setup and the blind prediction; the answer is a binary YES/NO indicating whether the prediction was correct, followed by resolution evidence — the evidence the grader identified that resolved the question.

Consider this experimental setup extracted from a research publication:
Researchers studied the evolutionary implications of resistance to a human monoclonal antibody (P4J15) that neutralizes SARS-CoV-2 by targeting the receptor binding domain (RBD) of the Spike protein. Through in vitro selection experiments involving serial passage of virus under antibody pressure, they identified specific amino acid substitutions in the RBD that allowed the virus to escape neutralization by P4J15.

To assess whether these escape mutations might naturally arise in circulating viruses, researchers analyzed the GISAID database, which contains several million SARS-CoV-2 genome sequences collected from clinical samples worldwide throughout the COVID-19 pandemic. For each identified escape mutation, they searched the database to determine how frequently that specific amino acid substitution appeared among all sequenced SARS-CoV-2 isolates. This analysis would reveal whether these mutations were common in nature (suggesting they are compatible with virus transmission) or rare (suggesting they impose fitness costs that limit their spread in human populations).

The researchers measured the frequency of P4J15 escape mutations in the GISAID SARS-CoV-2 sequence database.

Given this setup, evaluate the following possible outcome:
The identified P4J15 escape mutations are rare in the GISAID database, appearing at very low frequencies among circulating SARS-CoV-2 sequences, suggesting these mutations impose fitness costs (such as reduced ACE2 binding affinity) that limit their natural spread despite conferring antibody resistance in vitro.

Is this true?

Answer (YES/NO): YES